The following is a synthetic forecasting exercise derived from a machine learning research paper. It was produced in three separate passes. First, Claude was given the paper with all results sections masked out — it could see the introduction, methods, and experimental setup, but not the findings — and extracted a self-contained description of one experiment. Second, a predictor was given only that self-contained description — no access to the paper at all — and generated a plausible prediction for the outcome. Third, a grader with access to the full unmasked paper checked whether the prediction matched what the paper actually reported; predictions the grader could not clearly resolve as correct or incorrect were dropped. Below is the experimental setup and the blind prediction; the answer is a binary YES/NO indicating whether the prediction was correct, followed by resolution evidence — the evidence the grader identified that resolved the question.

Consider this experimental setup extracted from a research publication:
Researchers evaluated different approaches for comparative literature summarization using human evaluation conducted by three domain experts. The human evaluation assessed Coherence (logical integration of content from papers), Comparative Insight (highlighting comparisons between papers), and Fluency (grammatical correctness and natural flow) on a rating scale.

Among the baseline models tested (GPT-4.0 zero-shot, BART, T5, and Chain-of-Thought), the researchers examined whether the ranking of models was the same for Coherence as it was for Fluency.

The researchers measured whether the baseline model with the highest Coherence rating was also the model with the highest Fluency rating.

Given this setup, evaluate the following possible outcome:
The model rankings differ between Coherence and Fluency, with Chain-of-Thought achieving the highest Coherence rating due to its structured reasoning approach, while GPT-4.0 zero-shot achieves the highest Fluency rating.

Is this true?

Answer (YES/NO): NO